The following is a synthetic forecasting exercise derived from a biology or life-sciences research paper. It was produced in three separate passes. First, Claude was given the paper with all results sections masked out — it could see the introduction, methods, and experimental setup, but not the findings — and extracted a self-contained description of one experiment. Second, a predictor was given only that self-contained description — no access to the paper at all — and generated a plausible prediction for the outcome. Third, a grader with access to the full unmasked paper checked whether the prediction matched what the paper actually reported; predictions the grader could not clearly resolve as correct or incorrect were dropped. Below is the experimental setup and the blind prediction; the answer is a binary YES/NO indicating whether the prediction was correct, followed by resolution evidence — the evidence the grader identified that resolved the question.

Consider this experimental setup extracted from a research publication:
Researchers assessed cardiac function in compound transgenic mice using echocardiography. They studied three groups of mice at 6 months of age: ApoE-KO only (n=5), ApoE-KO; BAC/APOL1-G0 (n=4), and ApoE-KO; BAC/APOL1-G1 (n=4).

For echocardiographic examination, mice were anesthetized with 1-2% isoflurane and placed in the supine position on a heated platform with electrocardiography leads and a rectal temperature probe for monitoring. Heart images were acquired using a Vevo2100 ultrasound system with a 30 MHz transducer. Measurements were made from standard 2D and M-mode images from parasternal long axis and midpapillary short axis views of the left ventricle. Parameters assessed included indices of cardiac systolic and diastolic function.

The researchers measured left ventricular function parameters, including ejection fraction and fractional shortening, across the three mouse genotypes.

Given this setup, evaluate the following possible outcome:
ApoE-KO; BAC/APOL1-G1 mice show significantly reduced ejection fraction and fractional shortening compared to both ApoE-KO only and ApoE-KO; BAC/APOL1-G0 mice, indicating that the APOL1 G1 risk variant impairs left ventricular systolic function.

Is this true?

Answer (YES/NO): NO